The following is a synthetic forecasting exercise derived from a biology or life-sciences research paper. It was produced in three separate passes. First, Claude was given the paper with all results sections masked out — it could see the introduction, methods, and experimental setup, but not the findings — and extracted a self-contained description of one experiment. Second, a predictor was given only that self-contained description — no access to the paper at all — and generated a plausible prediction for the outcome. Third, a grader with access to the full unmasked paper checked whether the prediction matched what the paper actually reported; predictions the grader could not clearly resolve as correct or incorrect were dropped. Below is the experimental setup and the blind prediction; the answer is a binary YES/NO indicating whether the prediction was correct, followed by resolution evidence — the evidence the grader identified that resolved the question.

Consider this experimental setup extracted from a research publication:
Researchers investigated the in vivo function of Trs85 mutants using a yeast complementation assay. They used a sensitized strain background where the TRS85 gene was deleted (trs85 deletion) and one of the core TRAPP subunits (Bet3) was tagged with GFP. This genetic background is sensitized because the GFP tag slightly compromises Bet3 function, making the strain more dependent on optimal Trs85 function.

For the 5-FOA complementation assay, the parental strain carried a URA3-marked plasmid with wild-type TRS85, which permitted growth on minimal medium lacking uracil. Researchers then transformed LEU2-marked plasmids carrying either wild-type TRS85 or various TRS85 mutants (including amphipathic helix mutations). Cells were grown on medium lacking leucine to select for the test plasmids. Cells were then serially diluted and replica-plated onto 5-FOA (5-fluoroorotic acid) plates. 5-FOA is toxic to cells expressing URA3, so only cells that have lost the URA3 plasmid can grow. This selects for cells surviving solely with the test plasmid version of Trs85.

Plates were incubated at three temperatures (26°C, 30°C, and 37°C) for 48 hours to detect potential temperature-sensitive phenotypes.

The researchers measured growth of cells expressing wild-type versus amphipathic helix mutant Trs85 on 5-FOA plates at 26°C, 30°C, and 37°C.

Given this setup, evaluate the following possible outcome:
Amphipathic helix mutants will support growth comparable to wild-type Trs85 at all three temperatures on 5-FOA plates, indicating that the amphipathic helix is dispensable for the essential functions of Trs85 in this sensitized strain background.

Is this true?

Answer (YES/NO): NO